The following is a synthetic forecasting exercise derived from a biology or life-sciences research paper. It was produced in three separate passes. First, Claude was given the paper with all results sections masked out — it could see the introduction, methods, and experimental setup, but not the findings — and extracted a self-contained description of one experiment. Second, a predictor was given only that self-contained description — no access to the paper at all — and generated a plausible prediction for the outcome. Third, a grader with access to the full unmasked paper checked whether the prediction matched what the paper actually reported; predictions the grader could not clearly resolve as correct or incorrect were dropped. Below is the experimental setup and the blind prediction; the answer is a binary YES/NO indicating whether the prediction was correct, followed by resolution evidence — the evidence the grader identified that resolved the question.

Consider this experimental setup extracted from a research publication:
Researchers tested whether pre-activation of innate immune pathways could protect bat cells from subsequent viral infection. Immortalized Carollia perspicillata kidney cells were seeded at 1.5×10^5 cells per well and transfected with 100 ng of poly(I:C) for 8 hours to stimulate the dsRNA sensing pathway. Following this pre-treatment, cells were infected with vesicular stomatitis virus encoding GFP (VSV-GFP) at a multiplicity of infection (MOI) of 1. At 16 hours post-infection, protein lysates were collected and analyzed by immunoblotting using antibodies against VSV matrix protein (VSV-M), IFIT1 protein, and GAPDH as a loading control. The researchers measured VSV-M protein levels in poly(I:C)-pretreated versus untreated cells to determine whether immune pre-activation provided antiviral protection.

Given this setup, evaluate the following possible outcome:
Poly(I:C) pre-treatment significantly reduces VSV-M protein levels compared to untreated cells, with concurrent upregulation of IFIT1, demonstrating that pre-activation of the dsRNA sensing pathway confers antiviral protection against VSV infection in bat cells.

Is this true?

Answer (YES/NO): YES